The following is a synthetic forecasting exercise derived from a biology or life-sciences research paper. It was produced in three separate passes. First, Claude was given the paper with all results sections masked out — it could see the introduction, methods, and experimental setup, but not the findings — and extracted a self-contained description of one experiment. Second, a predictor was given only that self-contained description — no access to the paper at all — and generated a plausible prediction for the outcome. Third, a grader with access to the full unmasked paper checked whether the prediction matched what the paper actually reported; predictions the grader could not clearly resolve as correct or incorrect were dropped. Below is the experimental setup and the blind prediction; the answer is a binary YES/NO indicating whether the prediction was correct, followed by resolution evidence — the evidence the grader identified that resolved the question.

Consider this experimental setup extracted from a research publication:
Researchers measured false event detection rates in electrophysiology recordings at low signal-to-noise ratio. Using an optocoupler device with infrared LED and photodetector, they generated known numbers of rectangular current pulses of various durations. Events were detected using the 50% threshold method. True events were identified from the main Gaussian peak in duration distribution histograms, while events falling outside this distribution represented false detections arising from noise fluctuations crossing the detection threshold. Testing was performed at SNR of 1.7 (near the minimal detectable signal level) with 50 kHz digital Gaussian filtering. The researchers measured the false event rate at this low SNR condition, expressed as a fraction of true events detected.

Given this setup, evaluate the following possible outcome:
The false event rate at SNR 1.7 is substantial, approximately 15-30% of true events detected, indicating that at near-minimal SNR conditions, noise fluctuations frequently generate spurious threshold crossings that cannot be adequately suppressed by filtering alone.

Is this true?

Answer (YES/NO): NO